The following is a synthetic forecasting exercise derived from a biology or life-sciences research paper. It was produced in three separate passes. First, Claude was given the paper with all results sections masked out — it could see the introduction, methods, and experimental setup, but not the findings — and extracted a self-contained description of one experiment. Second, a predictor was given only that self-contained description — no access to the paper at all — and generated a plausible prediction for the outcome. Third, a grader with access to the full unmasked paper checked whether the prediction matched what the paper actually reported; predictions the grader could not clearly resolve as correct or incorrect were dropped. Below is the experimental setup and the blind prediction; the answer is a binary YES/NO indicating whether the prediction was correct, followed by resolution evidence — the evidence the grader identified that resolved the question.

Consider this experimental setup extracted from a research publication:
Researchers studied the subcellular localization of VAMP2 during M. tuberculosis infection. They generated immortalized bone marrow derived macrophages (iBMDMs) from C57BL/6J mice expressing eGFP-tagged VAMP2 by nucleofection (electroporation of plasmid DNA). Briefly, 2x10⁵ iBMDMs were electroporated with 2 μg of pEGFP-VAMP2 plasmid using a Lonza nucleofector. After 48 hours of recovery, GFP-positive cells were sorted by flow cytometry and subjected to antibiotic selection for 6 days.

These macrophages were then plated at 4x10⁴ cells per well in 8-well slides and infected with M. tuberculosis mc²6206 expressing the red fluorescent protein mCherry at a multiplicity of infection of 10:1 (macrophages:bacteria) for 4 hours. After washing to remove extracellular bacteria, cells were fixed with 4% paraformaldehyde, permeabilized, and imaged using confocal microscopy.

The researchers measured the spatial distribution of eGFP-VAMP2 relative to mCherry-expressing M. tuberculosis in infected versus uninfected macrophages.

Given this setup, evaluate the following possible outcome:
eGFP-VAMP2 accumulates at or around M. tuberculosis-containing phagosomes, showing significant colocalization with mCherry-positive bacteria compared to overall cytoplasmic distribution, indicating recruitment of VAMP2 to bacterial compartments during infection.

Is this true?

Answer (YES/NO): NO